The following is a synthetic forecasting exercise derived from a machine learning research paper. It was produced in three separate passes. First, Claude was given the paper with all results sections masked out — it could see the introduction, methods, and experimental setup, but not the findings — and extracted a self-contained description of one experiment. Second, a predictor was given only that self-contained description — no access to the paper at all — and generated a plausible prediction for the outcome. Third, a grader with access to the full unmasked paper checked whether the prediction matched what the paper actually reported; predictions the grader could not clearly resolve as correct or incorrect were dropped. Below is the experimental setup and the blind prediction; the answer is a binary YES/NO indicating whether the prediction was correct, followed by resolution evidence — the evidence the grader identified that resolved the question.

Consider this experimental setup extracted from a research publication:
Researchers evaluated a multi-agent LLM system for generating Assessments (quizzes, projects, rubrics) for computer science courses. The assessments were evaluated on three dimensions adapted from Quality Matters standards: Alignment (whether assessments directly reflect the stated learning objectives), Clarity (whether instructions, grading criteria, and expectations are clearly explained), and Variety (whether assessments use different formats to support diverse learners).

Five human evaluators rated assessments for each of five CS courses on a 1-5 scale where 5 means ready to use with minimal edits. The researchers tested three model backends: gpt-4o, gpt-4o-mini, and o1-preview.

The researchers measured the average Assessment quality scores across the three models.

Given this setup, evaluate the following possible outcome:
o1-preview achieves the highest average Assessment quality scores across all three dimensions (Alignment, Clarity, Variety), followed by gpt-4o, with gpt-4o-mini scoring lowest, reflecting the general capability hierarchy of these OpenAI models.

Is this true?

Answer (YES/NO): NO